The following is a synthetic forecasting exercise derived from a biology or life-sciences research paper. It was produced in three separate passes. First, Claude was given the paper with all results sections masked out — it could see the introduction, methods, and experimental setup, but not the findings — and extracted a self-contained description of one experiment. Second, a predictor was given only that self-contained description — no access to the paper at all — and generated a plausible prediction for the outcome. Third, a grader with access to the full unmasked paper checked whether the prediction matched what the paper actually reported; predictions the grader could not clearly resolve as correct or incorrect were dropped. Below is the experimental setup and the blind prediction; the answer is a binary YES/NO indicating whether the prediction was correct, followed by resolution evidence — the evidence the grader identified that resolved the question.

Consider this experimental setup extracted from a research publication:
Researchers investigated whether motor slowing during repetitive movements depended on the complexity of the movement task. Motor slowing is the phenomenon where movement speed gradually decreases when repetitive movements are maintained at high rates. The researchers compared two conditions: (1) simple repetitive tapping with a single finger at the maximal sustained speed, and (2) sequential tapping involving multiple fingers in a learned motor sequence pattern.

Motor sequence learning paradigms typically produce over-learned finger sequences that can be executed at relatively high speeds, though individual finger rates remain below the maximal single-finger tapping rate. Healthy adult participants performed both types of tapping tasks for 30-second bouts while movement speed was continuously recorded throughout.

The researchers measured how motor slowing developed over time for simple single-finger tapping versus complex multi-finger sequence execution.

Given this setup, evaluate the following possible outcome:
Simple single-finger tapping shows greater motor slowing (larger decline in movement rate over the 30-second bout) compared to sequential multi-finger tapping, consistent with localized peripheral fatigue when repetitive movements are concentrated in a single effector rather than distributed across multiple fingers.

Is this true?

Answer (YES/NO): NO